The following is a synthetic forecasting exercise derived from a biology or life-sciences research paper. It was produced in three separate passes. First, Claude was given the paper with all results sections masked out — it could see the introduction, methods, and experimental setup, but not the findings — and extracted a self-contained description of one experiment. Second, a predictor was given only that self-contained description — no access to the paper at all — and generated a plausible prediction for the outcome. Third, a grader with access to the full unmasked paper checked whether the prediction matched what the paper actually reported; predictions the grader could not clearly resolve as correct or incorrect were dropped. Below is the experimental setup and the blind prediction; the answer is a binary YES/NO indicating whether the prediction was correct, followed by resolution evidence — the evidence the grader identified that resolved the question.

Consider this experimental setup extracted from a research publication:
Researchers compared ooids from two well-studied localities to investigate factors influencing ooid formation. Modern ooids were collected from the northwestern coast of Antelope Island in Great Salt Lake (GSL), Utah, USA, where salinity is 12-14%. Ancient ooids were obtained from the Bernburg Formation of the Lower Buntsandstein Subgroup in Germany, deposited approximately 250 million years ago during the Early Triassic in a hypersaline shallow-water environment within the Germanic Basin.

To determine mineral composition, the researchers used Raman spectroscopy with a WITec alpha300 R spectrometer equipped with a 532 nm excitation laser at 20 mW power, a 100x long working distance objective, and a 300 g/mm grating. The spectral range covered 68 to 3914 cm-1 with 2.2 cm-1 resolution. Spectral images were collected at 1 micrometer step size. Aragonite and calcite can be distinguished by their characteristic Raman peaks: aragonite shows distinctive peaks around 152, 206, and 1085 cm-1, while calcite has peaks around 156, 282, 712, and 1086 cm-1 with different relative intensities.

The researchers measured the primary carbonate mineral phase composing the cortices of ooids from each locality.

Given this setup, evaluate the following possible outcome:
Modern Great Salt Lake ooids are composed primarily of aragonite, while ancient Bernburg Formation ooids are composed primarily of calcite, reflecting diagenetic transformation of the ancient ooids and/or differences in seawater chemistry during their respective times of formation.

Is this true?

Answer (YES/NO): YES